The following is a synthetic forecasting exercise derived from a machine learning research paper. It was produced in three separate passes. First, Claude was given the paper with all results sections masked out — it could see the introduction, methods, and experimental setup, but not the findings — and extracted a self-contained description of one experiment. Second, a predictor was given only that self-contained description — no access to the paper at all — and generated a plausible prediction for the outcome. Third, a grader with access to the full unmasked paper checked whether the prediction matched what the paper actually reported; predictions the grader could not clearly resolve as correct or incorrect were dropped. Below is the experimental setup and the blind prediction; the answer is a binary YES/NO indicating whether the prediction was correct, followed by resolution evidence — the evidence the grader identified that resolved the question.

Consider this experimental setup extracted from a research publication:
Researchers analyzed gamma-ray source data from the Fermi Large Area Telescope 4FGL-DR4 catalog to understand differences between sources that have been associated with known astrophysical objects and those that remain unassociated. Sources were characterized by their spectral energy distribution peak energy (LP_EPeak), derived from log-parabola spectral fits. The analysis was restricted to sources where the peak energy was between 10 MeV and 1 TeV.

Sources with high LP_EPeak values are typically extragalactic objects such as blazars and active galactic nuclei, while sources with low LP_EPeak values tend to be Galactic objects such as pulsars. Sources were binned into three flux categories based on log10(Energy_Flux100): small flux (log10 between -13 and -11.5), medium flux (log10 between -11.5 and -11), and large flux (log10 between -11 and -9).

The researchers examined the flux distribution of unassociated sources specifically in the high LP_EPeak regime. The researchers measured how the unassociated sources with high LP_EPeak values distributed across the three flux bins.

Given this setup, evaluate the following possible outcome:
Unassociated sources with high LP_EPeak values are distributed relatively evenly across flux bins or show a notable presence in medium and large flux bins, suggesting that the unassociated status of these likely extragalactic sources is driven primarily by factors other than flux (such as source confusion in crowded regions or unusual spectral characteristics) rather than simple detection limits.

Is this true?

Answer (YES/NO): NO